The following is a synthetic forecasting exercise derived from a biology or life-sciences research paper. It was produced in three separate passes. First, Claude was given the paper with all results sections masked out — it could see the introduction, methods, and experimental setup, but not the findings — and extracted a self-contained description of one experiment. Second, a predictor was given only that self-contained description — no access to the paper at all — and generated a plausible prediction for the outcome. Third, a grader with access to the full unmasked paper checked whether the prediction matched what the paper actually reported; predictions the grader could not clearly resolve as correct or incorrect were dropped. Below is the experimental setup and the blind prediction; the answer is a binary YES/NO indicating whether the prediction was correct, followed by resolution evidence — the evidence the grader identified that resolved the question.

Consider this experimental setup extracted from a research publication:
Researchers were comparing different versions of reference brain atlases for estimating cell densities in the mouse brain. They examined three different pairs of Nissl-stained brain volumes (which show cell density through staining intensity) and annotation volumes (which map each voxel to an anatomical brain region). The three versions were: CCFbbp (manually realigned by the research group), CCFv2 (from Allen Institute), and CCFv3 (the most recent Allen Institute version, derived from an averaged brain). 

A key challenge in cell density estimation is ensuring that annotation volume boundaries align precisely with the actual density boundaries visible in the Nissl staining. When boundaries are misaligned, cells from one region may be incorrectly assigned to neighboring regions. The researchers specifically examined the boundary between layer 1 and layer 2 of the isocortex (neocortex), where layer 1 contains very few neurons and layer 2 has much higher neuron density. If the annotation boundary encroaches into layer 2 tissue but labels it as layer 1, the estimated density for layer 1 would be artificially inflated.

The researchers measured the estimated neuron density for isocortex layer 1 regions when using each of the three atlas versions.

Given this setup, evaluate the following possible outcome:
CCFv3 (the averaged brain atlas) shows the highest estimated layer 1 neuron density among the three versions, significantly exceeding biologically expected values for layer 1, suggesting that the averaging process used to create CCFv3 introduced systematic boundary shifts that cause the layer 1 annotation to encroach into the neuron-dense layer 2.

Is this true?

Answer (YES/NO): YES